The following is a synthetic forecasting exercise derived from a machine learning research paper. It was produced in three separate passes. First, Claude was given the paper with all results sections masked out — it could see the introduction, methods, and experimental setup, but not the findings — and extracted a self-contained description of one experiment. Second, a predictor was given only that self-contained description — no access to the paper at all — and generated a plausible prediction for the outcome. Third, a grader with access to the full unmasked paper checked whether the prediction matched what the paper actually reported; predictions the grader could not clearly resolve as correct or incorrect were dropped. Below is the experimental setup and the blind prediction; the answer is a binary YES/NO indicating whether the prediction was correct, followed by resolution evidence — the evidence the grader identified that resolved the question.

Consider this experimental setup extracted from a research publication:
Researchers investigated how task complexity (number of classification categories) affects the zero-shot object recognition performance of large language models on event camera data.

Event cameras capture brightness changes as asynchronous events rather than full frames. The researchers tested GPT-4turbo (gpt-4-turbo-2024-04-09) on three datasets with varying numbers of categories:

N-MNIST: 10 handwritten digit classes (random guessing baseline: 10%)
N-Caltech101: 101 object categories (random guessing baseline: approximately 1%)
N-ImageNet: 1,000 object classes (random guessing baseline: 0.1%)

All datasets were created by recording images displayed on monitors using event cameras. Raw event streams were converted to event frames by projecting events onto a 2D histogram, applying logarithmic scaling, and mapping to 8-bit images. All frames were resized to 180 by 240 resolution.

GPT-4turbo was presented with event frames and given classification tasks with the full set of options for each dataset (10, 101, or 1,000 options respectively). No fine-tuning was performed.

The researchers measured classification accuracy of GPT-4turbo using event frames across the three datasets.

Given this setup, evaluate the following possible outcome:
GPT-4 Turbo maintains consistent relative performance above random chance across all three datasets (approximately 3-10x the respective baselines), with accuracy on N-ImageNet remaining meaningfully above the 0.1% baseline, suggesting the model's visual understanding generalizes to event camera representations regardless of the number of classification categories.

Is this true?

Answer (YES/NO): NO